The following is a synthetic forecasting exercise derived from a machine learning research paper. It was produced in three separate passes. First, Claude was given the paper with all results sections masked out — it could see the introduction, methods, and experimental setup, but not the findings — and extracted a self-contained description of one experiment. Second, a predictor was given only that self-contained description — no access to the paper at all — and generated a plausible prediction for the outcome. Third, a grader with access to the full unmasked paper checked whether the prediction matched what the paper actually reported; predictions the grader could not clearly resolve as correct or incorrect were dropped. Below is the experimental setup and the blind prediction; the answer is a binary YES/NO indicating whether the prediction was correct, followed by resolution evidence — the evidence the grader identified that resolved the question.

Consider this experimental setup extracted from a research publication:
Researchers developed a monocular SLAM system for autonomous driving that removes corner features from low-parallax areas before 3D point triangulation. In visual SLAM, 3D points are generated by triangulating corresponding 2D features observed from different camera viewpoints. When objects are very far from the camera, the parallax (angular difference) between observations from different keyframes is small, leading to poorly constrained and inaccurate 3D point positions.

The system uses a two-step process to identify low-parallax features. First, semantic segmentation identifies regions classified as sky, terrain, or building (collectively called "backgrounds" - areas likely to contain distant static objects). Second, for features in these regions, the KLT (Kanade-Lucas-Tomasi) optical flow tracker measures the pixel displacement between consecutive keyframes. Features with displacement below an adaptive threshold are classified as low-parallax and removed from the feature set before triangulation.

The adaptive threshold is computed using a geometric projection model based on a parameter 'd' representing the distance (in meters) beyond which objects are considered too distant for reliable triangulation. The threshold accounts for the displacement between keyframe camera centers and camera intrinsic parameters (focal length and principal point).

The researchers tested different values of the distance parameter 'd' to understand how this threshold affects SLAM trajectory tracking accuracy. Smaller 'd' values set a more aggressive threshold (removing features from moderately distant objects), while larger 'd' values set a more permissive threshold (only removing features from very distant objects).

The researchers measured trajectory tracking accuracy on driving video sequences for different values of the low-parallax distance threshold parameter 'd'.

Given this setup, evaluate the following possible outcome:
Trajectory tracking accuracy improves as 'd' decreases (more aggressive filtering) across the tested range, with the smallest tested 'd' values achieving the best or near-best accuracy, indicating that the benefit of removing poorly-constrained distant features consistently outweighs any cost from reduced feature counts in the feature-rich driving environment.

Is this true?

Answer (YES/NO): NO